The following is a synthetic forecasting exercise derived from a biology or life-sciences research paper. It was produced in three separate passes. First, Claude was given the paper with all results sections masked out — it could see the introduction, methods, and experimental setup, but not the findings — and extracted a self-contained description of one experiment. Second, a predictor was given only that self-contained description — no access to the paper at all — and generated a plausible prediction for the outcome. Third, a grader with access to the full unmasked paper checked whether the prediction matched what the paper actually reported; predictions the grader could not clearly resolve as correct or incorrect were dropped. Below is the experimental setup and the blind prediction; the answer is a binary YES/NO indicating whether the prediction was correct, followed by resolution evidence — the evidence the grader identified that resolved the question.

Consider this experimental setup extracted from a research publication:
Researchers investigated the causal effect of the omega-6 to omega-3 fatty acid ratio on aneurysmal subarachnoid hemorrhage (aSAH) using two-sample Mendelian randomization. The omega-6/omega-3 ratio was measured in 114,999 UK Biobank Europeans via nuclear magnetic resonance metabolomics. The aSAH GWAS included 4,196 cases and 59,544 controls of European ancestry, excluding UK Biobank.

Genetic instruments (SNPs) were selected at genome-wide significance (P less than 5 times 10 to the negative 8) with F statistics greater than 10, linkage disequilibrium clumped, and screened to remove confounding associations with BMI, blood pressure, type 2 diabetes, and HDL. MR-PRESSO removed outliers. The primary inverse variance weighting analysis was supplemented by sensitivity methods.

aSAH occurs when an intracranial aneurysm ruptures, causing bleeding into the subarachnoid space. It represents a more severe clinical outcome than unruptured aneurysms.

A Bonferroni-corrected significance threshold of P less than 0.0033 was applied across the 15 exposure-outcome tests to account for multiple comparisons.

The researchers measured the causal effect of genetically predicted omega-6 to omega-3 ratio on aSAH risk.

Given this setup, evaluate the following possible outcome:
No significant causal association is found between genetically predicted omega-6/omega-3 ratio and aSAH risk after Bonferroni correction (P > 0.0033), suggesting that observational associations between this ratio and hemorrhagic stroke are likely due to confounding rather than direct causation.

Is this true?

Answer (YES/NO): NO